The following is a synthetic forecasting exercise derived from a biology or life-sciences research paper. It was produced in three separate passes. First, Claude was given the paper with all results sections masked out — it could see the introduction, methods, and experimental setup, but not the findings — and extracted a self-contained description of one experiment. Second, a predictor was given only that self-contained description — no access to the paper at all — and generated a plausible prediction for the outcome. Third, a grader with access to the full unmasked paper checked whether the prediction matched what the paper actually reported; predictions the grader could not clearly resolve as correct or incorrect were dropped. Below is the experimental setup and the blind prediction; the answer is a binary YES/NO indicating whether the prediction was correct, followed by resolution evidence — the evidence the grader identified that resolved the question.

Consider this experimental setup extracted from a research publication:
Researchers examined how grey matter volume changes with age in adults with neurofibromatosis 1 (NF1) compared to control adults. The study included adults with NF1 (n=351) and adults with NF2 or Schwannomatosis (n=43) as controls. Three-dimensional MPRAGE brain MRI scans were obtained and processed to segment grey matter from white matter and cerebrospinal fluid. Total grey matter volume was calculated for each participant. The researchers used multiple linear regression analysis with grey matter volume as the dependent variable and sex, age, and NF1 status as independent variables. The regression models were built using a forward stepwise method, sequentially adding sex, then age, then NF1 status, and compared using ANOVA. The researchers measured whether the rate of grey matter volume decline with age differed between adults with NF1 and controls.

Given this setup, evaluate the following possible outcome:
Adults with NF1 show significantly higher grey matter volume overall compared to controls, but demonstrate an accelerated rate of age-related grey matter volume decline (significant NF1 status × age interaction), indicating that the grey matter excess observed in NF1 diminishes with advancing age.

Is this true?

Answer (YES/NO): NO